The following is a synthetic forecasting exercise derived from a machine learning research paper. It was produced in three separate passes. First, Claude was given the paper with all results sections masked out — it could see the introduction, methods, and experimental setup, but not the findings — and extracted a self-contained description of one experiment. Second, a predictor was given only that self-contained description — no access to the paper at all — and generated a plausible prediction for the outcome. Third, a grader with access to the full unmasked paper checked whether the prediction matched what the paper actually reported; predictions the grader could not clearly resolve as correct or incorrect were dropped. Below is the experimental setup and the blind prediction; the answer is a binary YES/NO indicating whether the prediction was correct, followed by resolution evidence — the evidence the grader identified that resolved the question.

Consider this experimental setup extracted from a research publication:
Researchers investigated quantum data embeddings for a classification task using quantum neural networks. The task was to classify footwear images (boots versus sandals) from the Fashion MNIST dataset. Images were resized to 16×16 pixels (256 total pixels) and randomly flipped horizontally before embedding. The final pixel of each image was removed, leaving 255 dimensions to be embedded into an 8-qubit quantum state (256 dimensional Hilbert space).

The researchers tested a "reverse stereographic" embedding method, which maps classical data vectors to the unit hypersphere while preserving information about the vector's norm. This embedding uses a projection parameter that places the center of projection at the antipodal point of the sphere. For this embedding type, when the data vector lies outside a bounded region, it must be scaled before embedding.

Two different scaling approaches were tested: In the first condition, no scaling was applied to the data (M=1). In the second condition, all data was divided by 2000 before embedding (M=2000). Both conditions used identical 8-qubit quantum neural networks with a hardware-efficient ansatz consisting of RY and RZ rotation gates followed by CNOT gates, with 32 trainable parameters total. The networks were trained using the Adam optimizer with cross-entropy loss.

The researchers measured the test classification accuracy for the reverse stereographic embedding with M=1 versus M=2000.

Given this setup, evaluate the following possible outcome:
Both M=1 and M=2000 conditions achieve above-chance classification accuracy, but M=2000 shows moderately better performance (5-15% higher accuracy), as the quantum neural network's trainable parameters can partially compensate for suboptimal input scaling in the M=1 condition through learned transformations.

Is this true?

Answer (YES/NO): NO